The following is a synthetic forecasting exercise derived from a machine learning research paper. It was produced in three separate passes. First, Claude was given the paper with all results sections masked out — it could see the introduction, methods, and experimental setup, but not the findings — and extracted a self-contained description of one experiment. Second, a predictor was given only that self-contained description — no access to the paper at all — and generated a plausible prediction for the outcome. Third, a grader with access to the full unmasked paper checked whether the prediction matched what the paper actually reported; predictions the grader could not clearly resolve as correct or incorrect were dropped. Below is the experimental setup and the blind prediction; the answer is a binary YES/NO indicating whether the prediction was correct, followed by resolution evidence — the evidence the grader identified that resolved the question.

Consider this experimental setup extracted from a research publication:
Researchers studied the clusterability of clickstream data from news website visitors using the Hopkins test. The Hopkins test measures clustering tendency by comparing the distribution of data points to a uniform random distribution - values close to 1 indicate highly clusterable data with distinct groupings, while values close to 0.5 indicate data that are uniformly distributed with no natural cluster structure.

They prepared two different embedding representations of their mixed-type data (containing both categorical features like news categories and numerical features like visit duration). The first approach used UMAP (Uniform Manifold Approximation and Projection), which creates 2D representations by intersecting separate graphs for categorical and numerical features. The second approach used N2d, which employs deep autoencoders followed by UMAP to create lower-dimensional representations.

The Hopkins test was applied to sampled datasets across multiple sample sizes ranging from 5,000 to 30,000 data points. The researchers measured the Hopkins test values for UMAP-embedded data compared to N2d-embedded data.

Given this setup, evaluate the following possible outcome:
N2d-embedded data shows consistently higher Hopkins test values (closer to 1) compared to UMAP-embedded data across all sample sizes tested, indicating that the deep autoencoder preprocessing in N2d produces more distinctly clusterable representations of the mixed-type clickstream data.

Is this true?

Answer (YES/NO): YES